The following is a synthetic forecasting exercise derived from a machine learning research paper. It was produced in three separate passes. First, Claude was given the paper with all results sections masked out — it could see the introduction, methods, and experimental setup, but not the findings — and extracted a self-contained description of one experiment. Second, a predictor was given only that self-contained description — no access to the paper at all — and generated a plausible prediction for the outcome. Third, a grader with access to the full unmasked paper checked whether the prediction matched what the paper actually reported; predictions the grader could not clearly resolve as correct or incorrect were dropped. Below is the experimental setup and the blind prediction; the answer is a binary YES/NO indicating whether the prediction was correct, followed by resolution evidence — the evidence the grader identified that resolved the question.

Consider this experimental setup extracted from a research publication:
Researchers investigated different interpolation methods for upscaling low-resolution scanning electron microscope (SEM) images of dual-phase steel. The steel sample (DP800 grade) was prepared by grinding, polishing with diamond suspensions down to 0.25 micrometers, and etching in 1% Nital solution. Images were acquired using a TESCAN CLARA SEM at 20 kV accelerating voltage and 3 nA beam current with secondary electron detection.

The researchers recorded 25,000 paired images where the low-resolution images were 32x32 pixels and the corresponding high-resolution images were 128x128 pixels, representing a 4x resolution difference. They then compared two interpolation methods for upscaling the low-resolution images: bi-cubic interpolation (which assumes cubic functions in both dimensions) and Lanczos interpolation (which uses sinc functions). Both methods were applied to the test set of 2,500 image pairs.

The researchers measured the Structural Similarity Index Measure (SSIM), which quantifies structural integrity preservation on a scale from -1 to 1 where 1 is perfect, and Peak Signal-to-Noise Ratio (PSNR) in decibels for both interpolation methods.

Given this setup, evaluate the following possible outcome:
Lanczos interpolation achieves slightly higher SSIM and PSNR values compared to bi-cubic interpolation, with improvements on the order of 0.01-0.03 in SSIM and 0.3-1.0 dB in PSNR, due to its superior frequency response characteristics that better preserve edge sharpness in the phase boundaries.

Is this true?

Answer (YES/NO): NO